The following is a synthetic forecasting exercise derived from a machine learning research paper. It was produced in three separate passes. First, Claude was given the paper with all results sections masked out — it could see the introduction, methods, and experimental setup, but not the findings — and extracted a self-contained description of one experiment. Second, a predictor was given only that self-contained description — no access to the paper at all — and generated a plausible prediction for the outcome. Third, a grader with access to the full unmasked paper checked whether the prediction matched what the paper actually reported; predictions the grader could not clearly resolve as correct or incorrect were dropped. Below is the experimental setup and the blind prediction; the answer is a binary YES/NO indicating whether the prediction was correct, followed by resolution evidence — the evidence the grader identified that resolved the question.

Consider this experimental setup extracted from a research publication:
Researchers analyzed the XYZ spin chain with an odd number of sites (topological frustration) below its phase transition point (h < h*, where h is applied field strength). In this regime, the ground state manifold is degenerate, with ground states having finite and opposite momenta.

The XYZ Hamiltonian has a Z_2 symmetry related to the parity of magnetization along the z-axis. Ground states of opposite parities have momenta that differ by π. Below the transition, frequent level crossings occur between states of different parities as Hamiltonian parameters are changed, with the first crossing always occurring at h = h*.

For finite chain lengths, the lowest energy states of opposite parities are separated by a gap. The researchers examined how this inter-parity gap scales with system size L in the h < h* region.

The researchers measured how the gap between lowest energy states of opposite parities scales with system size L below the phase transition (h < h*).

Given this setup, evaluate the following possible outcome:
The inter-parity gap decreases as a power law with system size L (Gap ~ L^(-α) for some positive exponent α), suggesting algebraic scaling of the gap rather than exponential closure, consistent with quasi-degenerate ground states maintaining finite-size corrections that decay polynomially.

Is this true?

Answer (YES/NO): NO